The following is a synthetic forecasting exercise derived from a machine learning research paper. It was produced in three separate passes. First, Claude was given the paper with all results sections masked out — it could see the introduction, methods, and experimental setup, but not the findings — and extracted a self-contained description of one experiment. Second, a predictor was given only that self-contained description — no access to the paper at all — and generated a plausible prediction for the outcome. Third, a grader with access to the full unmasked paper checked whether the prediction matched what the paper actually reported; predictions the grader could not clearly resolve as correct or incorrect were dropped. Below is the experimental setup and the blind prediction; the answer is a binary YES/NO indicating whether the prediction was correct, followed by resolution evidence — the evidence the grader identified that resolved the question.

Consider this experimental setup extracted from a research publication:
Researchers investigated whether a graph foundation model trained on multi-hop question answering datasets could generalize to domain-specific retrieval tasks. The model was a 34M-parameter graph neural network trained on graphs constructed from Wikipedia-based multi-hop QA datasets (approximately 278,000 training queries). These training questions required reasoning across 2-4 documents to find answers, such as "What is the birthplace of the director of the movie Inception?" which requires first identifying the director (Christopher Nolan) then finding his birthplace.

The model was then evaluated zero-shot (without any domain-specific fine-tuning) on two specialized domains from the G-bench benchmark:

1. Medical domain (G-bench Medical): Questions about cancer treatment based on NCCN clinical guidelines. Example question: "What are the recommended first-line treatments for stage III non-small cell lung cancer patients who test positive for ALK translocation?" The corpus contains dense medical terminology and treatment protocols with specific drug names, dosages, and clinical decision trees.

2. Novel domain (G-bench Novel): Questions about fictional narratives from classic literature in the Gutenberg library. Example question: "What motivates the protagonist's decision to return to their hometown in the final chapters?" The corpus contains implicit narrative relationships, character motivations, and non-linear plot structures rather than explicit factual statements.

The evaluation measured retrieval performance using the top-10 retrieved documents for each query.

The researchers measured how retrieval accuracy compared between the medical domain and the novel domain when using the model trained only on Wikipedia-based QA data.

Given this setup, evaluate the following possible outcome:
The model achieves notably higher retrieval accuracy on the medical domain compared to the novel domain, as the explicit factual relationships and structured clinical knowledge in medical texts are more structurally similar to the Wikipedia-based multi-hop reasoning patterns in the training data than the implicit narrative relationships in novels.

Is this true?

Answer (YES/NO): YES